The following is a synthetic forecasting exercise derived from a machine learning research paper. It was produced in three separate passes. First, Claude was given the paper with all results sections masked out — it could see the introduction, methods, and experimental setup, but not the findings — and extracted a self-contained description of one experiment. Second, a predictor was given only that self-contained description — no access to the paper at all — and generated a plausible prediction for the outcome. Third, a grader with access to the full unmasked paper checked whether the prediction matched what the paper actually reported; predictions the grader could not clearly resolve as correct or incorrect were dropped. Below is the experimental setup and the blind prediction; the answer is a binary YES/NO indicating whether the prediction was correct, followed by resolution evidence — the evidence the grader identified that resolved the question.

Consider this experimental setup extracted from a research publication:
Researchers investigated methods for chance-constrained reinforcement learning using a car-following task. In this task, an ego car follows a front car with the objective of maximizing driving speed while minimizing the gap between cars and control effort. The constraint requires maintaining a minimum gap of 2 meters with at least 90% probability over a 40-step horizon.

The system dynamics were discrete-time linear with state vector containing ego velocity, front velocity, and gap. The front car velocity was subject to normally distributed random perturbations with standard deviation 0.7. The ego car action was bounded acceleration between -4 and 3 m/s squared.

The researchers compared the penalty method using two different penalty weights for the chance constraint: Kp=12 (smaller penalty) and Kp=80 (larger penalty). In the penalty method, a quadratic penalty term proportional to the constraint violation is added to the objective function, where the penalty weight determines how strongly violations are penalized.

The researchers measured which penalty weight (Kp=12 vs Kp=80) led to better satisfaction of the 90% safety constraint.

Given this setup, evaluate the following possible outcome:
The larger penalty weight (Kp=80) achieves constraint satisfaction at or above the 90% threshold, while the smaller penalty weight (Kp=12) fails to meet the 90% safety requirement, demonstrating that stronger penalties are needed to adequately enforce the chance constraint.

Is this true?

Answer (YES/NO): YES